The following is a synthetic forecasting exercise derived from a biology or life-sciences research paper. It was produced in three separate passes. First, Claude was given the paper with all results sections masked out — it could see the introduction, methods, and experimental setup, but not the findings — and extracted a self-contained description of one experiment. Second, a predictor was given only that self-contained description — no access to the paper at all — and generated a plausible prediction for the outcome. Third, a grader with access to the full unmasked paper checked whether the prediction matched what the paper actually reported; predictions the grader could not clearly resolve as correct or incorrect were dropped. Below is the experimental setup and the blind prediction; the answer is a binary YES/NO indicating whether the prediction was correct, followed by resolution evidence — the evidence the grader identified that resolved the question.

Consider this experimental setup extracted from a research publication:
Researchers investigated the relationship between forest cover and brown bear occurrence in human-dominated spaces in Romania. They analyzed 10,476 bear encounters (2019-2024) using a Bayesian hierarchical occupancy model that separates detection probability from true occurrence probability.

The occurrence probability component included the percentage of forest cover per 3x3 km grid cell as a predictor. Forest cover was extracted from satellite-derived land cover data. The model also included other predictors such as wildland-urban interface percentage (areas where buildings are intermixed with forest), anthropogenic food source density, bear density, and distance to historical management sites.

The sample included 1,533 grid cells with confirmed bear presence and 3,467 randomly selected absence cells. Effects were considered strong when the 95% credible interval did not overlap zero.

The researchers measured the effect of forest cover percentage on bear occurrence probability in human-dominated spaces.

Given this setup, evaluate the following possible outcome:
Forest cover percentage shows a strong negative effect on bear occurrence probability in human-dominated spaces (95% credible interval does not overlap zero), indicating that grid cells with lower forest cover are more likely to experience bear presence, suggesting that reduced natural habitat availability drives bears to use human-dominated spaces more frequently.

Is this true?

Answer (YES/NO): YES